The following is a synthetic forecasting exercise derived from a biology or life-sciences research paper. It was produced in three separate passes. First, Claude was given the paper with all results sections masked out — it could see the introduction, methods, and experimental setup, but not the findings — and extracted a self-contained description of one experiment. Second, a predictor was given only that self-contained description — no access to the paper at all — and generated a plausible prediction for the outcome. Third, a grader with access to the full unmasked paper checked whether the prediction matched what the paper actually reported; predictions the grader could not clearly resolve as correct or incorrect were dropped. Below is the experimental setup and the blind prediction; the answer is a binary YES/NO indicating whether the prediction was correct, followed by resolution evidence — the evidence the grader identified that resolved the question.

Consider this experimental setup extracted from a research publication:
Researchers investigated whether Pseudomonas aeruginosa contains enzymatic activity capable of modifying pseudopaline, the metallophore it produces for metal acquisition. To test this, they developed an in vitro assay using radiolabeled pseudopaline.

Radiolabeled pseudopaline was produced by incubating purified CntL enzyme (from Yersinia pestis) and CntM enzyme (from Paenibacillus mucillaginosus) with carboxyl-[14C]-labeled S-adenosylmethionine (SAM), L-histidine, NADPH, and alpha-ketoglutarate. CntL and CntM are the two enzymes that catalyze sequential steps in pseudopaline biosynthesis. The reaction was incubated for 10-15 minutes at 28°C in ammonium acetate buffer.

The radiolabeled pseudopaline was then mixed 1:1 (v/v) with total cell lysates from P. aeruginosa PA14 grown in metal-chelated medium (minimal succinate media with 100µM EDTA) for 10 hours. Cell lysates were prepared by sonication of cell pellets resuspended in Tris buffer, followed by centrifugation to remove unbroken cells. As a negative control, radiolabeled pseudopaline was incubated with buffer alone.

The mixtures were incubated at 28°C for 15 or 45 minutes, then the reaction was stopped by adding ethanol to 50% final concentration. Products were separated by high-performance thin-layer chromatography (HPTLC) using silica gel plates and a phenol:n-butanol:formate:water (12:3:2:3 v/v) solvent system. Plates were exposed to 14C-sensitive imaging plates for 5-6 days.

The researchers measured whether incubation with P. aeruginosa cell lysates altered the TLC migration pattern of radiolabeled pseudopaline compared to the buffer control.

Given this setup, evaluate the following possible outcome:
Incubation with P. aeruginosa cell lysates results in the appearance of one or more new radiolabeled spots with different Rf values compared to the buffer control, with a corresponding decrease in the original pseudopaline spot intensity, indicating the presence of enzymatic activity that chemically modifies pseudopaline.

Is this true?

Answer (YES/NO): YES